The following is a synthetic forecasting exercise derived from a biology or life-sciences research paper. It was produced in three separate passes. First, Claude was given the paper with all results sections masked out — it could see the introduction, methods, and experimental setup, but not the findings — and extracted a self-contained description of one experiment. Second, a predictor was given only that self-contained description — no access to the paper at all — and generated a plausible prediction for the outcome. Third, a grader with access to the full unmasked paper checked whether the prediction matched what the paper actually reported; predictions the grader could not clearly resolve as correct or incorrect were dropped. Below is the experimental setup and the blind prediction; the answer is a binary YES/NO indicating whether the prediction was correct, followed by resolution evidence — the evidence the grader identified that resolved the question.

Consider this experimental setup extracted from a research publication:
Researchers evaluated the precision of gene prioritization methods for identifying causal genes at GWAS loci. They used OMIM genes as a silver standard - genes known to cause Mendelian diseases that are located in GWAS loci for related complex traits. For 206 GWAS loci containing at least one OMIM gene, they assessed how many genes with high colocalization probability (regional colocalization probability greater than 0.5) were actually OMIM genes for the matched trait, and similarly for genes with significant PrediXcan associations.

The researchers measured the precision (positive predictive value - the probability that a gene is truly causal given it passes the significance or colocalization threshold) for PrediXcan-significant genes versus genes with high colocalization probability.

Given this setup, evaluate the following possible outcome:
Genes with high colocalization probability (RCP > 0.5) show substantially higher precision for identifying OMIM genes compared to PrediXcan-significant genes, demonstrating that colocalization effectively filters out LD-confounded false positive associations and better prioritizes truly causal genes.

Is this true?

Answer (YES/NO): YES